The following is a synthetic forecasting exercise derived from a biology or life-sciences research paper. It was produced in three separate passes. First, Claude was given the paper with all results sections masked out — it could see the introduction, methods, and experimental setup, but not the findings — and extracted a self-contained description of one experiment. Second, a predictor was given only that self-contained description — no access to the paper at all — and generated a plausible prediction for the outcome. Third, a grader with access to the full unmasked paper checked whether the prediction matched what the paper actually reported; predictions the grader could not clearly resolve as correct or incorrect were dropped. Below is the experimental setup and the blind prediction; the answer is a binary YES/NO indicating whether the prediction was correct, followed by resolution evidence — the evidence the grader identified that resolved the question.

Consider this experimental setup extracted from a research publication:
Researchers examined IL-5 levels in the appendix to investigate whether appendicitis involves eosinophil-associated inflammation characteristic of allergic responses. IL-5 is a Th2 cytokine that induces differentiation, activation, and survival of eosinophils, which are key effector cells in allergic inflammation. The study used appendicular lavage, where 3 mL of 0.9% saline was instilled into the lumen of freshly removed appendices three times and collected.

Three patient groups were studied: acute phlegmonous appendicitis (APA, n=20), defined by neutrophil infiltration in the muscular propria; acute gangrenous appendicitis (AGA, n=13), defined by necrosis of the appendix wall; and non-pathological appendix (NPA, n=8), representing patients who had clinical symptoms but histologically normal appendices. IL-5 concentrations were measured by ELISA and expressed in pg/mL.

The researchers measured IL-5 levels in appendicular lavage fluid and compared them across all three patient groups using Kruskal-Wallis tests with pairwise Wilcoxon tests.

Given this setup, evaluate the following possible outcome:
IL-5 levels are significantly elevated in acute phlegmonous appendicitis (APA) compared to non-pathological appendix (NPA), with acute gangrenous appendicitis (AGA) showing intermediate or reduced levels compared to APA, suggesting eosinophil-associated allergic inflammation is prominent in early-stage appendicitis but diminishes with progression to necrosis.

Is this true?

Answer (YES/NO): NO